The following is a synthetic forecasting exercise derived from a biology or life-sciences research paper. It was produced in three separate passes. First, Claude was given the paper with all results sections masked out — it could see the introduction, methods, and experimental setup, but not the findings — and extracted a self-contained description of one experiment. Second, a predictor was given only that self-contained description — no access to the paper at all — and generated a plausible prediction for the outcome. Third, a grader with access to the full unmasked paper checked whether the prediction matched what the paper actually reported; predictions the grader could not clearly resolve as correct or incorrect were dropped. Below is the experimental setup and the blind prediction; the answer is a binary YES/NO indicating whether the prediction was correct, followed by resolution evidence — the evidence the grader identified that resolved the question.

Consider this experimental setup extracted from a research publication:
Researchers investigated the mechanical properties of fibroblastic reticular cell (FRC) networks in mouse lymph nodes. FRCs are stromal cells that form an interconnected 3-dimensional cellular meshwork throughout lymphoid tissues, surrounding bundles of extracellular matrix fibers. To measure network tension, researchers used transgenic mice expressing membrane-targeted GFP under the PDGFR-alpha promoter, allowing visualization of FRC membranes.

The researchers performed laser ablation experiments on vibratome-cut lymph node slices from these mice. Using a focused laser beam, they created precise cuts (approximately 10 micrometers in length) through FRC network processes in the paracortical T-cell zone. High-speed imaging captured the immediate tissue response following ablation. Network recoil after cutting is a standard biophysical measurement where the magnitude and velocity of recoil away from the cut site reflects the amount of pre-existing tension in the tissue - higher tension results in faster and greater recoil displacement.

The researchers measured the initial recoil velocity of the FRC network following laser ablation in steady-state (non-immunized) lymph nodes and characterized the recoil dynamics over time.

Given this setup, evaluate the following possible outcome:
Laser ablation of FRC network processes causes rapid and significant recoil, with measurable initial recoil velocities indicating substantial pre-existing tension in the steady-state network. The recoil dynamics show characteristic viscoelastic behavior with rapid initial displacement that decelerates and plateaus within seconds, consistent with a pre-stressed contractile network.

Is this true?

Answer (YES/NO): YES